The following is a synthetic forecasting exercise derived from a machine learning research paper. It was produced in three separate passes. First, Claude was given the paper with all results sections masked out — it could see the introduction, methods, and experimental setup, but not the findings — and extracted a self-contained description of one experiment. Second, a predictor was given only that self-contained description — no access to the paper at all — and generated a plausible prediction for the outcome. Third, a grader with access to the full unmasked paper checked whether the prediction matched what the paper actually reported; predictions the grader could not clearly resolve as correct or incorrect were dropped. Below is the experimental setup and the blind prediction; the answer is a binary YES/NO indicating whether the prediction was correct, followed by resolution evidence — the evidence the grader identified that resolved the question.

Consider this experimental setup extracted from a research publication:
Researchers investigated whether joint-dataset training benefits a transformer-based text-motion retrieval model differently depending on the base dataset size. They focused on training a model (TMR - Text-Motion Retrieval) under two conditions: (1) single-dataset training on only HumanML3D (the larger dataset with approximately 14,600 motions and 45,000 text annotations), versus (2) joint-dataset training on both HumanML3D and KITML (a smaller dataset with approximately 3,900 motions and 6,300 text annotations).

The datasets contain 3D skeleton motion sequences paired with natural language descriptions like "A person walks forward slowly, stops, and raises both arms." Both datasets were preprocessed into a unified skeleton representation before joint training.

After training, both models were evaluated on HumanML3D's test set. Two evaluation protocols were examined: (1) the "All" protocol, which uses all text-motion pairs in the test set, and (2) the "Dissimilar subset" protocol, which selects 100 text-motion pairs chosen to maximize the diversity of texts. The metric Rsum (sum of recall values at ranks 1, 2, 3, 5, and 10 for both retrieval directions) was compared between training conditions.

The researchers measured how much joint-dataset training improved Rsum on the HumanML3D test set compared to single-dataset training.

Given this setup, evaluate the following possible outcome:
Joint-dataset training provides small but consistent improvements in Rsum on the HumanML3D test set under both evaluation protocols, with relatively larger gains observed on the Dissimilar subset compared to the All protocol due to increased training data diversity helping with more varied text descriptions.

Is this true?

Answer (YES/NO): NO